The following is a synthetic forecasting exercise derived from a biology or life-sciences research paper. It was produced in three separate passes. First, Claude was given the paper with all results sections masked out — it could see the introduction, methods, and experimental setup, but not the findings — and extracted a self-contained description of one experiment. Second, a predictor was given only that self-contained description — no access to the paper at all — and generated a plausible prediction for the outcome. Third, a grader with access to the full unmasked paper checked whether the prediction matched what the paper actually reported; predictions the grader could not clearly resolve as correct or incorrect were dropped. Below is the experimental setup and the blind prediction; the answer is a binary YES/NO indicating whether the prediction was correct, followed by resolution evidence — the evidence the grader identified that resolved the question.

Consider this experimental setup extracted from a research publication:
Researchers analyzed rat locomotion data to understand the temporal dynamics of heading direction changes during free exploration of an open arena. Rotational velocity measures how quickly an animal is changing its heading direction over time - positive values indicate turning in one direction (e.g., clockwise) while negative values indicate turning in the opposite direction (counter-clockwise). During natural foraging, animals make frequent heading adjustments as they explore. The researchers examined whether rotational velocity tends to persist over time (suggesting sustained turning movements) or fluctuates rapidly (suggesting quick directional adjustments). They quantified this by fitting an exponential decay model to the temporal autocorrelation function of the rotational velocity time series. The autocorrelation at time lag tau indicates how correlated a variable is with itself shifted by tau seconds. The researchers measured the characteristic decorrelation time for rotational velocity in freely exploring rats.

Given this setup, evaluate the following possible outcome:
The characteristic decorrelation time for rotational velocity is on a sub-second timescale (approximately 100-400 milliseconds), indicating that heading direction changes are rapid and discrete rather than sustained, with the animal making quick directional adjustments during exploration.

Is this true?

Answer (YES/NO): NO